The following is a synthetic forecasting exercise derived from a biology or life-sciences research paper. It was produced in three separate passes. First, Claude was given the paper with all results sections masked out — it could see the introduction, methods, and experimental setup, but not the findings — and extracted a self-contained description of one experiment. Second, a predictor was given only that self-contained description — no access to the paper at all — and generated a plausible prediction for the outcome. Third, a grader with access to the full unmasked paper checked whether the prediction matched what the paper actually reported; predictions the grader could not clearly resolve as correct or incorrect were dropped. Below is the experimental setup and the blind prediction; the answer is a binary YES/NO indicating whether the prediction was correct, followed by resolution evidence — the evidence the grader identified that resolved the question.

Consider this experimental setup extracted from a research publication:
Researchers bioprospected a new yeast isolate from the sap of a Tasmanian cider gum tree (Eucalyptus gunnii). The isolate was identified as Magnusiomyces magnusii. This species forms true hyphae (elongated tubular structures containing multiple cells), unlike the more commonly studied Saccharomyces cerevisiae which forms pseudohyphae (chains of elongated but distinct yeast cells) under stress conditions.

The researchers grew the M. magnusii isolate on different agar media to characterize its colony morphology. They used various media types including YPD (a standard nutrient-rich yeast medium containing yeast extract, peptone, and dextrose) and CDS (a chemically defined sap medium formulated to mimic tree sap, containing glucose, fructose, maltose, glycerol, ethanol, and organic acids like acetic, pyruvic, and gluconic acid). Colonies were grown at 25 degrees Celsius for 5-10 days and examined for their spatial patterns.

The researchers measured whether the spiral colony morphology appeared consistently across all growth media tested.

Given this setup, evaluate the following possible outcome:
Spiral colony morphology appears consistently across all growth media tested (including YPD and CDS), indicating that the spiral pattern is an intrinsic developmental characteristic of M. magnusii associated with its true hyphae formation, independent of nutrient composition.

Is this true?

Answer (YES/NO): NO